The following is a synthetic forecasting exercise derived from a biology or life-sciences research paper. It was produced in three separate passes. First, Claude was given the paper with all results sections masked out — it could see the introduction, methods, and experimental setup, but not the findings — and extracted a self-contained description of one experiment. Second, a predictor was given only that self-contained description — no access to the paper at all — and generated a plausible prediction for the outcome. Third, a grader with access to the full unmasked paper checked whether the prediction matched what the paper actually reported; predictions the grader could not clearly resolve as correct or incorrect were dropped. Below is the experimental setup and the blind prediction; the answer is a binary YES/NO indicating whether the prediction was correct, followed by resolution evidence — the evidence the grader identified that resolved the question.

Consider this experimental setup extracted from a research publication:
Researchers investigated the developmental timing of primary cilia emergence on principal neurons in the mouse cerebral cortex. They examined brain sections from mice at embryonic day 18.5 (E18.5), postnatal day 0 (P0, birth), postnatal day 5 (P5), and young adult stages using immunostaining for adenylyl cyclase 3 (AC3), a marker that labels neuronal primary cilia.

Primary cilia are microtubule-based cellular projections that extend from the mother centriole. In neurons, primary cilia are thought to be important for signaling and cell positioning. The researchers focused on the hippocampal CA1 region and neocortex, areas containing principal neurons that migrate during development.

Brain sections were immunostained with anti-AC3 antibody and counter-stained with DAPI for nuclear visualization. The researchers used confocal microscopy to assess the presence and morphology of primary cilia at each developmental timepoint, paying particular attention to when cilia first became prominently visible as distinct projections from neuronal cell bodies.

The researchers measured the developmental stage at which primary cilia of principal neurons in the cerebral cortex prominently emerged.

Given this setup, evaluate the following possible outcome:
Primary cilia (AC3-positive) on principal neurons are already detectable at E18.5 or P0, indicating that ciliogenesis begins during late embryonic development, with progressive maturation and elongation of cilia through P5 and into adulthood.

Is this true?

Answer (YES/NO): NO